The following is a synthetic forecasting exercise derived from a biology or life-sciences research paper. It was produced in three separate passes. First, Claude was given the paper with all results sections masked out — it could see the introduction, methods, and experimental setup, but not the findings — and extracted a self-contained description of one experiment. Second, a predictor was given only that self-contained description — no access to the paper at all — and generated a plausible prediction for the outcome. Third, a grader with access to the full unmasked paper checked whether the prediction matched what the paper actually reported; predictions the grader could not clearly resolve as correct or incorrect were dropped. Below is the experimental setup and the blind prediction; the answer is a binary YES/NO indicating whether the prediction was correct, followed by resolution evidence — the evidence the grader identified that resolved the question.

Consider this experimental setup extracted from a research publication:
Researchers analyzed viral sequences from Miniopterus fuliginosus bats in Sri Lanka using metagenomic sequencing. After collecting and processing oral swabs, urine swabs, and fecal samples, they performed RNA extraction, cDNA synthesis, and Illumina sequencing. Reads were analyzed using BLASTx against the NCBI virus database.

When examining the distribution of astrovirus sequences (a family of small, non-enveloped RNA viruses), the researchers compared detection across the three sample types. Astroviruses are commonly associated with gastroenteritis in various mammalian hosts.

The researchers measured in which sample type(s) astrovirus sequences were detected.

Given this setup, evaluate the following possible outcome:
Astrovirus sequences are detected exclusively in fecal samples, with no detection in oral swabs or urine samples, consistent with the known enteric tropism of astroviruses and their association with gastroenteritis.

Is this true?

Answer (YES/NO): NO